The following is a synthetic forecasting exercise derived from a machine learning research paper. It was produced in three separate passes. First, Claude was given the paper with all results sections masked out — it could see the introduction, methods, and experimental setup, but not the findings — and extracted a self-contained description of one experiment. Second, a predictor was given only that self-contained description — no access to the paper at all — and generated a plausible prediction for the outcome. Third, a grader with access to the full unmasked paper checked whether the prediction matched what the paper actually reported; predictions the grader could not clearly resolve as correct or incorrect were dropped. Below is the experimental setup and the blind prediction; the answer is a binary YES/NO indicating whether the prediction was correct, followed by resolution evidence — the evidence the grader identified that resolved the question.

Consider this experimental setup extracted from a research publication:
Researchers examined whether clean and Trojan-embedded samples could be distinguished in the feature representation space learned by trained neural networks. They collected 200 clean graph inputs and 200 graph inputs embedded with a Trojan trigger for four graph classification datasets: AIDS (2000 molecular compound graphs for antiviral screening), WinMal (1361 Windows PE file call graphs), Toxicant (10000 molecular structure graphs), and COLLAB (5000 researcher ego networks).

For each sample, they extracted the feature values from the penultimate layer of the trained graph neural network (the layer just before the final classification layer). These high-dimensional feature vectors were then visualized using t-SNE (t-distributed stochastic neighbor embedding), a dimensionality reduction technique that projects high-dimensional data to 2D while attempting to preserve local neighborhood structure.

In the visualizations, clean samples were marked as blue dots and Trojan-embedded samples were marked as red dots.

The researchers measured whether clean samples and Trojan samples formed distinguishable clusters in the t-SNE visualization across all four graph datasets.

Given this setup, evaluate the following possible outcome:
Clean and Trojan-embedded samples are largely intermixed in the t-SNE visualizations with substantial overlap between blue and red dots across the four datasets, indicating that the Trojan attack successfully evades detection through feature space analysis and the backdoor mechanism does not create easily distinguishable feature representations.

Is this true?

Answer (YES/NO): NO